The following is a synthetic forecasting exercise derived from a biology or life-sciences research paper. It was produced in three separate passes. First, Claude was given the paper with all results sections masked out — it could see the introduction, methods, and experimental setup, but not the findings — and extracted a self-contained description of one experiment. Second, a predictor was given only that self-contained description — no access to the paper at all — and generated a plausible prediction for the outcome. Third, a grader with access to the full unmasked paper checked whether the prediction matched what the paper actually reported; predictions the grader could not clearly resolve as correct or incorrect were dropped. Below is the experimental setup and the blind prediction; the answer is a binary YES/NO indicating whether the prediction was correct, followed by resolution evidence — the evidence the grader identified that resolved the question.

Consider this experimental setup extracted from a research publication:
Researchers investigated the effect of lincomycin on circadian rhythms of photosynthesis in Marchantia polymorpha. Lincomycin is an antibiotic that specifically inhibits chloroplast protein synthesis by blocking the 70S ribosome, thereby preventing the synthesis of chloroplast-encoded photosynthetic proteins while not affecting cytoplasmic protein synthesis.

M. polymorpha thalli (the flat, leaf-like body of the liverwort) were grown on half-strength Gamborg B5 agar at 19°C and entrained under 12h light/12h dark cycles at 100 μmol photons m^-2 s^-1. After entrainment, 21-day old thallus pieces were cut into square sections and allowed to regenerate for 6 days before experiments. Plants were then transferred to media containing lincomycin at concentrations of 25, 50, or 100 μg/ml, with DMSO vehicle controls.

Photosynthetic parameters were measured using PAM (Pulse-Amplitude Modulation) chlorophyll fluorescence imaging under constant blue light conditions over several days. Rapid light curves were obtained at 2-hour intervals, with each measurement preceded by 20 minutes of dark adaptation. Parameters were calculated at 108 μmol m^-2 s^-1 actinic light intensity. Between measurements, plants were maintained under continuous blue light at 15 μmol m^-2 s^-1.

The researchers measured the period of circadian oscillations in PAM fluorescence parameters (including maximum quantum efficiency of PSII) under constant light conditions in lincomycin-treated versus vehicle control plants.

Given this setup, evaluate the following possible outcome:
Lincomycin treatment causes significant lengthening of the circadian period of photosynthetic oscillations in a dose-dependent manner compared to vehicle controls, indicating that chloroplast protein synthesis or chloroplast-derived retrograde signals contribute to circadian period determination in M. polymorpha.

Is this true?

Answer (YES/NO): NO